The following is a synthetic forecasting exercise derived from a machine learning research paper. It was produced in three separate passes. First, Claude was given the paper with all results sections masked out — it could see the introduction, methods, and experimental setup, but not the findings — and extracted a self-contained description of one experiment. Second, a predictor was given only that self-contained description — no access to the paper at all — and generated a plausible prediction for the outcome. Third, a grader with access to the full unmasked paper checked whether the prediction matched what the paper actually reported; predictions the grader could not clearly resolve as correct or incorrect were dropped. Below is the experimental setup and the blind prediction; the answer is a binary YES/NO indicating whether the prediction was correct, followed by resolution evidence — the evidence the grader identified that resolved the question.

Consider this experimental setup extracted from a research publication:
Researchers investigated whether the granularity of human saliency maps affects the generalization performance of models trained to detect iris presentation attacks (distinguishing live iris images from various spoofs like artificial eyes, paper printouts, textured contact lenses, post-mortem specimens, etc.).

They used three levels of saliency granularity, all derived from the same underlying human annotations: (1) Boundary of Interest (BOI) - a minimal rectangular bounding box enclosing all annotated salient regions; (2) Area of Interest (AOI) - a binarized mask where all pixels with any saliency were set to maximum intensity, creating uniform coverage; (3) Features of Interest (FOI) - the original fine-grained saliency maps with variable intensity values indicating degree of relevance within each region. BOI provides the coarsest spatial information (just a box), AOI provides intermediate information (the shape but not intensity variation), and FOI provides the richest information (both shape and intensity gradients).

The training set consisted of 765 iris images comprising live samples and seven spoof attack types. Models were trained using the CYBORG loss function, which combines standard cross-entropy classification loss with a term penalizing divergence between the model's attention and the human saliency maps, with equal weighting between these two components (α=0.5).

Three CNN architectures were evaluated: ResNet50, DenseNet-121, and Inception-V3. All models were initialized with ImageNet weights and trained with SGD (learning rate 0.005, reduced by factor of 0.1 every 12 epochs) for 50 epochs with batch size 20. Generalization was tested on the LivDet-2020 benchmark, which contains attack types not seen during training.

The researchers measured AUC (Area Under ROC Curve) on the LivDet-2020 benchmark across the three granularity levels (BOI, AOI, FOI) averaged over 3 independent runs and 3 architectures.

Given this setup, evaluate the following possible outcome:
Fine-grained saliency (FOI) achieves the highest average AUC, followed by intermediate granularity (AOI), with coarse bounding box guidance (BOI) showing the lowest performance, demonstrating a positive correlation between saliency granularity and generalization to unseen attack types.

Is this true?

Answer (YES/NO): NO